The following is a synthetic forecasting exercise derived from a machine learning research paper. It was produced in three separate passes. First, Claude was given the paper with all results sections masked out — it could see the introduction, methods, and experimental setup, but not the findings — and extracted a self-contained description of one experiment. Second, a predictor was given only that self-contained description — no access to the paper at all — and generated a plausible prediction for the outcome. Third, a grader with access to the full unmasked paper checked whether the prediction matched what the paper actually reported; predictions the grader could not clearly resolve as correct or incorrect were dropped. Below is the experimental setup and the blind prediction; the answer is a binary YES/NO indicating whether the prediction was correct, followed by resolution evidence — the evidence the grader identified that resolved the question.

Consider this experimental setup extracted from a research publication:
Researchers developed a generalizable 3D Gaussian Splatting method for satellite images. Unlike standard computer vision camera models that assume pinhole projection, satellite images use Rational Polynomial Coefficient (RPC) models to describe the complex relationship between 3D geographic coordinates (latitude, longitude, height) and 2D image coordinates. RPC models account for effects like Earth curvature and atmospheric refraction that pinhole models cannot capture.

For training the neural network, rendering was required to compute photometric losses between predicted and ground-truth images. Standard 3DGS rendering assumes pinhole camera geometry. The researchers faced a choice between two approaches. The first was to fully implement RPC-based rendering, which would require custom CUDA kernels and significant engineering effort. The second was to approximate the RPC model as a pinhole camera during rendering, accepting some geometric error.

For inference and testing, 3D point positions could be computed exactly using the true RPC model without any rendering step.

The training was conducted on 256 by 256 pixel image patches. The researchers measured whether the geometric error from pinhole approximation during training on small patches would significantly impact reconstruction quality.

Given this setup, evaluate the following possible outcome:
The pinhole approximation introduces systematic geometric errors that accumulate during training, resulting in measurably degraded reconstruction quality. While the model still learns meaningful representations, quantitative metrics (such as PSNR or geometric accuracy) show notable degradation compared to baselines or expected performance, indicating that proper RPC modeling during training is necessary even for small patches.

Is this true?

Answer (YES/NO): NO